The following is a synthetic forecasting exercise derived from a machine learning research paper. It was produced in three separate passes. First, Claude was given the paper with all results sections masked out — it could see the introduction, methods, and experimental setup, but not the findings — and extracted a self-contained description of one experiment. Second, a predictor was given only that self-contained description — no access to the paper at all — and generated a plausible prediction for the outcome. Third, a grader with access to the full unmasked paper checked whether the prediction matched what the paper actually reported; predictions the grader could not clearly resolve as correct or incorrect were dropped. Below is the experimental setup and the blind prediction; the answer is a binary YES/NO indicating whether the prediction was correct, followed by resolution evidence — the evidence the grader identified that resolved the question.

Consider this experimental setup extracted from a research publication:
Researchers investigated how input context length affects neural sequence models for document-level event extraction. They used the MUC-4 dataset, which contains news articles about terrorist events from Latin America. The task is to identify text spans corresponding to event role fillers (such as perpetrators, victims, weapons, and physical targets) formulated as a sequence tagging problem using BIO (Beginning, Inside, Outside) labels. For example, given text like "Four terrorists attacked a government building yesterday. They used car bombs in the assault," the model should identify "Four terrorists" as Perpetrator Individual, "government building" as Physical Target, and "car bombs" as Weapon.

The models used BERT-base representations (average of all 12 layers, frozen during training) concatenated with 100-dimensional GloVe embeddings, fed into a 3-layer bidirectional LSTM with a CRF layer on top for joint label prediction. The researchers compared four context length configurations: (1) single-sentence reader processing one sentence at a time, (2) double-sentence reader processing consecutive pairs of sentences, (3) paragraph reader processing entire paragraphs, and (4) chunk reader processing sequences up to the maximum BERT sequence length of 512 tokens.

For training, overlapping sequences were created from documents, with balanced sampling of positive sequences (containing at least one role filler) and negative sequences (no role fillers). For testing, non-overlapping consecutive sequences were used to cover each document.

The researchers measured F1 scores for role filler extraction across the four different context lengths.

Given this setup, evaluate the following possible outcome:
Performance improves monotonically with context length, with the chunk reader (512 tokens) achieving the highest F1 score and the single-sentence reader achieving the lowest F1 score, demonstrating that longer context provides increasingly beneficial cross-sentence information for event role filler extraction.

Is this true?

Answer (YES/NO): NO